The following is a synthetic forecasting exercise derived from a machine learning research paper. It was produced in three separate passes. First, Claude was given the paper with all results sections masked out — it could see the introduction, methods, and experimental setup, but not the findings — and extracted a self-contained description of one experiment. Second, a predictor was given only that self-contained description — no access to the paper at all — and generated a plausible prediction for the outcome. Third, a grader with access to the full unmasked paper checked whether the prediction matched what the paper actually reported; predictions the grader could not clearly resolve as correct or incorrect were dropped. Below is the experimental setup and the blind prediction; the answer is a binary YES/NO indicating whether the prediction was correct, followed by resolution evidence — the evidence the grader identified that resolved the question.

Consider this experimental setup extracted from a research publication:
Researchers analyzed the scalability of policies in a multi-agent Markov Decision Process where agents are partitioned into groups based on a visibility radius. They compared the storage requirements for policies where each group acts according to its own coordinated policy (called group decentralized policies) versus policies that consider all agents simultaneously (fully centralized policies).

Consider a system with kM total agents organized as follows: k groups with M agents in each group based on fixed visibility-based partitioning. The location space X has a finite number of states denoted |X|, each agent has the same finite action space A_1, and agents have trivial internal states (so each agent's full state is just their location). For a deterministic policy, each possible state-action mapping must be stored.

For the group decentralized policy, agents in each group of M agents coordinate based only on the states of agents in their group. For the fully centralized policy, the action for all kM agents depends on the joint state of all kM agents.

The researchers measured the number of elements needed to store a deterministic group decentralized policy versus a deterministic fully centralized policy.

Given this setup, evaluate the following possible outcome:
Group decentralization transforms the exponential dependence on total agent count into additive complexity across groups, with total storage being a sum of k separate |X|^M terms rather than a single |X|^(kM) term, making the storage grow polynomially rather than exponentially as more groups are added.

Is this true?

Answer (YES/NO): YES